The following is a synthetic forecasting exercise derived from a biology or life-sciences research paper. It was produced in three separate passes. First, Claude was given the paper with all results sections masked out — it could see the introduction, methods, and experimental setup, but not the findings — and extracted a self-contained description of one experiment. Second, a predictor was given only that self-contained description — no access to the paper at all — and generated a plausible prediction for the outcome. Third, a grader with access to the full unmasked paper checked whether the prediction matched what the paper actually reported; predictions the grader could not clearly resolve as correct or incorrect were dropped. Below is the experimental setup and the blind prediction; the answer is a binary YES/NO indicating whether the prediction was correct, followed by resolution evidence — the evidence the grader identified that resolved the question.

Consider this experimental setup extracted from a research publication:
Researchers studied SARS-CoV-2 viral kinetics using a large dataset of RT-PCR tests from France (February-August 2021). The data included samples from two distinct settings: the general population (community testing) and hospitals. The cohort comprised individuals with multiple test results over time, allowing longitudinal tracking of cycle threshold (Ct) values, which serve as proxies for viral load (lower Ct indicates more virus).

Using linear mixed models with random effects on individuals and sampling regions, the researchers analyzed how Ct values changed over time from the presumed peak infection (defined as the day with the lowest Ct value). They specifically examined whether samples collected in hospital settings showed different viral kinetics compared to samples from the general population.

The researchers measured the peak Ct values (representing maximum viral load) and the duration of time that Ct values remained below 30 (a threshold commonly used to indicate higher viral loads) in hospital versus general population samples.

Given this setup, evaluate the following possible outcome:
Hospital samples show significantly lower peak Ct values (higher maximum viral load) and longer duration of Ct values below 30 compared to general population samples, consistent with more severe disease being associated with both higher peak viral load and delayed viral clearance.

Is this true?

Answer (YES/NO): YES